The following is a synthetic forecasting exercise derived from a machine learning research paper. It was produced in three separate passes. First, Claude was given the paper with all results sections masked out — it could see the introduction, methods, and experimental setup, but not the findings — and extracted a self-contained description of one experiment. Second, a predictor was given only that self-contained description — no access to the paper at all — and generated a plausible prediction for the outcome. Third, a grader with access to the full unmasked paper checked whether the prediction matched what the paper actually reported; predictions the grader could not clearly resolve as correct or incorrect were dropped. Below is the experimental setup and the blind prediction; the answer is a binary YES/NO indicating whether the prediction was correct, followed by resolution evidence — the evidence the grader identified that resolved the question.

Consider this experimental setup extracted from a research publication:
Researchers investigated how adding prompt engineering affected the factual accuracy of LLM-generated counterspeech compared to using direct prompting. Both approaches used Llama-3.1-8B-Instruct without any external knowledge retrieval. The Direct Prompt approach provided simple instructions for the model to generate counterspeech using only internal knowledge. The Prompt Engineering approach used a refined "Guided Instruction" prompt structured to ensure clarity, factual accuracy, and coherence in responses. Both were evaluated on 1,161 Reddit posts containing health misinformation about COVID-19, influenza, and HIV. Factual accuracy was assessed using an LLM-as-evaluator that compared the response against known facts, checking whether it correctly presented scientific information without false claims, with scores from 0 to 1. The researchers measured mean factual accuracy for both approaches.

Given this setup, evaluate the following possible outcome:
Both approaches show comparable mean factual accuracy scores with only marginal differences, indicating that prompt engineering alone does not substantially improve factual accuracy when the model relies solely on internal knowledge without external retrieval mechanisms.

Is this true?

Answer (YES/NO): YES